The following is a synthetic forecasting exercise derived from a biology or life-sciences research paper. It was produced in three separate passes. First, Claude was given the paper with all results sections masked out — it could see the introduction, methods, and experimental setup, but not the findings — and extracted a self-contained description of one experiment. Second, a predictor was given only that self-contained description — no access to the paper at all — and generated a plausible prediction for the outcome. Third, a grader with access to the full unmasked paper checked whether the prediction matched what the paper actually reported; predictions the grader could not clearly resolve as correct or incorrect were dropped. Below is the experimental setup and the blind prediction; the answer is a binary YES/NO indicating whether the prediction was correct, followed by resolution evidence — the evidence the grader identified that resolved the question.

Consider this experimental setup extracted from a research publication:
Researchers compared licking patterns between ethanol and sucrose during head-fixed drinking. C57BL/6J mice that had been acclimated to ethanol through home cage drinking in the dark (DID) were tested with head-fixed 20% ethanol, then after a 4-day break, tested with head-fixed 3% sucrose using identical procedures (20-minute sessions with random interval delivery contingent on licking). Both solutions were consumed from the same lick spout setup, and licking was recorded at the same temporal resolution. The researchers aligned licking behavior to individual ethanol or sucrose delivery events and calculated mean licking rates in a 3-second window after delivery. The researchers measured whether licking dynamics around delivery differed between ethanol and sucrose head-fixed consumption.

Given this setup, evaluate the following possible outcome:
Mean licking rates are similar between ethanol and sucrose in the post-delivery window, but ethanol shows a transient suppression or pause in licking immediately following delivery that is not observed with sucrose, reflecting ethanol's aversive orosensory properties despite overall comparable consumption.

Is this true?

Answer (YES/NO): NO